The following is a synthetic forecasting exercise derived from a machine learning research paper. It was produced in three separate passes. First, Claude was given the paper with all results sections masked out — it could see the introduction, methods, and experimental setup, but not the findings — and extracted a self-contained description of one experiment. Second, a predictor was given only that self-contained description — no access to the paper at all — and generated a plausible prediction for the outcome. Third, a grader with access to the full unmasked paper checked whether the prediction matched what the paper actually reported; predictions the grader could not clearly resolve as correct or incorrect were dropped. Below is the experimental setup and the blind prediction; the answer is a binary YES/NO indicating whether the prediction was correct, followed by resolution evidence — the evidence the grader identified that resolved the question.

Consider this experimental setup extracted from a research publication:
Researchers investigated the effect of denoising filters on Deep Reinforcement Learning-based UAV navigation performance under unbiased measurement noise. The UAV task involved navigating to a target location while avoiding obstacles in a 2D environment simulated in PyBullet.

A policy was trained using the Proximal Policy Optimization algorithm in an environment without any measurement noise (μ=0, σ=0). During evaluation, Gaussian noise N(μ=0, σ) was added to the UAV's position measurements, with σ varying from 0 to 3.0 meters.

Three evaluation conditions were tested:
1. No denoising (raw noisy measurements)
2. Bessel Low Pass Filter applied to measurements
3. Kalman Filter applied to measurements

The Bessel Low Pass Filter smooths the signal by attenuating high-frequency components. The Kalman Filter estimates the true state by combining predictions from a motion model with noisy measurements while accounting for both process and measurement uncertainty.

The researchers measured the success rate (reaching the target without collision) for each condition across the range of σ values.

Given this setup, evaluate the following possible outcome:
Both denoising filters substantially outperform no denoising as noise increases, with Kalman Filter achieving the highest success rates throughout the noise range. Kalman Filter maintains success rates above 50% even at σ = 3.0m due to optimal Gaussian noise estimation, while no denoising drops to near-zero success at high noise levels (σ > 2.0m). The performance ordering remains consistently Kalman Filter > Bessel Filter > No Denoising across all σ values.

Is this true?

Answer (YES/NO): NO